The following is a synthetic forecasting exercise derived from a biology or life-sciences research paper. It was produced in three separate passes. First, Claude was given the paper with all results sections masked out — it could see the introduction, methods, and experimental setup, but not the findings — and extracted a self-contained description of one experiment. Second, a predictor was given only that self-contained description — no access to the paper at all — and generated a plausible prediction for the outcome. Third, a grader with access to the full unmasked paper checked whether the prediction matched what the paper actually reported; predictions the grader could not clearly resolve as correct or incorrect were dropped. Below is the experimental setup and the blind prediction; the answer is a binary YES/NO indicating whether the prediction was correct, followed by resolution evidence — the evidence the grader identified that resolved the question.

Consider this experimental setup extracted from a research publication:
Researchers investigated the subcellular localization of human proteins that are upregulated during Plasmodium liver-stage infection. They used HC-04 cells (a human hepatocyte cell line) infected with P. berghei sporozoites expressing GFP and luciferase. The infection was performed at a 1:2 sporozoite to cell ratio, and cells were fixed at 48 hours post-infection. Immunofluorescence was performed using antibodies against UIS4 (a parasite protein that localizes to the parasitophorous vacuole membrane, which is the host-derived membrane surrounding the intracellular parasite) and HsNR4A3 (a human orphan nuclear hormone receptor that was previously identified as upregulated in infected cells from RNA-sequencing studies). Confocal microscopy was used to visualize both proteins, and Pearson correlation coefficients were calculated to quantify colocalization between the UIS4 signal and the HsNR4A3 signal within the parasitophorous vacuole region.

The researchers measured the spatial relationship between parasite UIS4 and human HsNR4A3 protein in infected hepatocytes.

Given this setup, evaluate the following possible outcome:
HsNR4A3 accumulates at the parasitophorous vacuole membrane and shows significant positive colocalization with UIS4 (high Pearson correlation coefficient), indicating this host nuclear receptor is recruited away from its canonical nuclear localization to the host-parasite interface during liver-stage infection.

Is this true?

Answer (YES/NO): YES